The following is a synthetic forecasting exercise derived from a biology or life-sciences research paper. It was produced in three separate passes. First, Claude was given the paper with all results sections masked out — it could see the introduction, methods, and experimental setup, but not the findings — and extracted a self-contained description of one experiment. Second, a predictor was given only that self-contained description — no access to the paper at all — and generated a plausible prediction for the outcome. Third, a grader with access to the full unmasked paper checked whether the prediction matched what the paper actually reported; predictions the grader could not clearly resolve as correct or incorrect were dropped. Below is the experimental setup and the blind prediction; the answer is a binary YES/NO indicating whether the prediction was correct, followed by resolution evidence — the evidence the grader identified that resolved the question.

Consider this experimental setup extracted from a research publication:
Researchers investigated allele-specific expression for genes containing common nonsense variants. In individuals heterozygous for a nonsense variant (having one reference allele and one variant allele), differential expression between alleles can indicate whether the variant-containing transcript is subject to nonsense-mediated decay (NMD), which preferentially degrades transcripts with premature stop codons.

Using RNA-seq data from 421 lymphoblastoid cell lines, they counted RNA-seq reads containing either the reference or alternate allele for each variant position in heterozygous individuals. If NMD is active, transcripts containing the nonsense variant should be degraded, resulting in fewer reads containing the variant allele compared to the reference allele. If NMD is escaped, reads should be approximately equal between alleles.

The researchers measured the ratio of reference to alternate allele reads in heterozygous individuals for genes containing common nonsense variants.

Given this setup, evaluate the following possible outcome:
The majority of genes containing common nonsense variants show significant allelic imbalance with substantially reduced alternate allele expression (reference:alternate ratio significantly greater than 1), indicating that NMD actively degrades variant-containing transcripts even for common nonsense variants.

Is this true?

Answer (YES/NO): NO